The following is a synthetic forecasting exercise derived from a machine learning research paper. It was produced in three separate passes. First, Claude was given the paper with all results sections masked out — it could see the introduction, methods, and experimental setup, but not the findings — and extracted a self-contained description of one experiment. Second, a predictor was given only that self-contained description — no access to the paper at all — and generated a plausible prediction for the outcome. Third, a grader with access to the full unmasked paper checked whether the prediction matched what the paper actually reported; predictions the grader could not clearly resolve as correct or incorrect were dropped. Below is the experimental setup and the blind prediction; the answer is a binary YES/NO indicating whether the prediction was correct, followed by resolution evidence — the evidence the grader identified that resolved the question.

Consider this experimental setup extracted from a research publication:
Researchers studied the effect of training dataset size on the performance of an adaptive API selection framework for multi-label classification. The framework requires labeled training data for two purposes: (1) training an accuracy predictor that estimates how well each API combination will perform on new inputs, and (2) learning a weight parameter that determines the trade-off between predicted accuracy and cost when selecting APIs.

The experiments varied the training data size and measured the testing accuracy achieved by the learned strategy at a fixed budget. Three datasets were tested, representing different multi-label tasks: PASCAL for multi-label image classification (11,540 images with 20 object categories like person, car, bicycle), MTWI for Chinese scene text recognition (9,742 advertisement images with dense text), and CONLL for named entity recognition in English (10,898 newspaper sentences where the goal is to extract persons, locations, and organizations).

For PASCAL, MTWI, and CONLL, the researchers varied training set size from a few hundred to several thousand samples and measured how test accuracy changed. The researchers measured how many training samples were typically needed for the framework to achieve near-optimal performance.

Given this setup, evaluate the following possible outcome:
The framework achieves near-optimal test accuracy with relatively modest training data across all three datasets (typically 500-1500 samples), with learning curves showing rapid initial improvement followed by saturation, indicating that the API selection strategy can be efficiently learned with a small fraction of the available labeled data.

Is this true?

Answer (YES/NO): NO